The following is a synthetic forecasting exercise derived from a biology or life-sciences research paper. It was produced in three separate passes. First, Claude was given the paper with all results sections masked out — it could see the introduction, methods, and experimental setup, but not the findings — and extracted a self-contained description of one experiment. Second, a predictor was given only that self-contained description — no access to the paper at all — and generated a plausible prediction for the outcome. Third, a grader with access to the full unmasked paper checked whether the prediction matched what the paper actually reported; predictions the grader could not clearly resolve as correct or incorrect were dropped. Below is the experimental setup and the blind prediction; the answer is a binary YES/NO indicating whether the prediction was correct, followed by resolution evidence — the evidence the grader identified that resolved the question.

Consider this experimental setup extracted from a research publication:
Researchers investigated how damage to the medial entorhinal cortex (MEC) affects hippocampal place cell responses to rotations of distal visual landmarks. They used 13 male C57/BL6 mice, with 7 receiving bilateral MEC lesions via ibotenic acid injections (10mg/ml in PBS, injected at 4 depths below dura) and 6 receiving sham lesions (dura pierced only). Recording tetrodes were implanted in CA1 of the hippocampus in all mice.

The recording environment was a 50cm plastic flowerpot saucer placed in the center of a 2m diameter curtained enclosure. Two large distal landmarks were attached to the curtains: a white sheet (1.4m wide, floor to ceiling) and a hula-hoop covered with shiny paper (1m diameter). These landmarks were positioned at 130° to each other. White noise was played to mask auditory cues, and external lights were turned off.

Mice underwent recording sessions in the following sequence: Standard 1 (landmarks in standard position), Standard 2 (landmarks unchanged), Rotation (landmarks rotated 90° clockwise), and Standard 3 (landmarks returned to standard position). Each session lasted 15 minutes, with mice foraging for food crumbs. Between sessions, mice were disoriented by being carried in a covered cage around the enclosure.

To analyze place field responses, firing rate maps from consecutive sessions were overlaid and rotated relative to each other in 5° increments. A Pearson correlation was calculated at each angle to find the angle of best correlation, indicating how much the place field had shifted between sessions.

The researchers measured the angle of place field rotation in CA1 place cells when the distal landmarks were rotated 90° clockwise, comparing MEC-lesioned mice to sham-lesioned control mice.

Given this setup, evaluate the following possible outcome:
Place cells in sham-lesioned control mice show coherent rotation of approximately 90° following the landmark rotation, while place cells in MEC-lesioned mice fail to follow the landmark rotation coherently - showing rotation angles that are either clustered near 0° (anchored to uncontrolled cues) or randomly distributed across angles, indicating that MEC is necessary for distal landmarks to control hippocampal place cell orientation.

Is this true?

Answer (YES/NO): YES